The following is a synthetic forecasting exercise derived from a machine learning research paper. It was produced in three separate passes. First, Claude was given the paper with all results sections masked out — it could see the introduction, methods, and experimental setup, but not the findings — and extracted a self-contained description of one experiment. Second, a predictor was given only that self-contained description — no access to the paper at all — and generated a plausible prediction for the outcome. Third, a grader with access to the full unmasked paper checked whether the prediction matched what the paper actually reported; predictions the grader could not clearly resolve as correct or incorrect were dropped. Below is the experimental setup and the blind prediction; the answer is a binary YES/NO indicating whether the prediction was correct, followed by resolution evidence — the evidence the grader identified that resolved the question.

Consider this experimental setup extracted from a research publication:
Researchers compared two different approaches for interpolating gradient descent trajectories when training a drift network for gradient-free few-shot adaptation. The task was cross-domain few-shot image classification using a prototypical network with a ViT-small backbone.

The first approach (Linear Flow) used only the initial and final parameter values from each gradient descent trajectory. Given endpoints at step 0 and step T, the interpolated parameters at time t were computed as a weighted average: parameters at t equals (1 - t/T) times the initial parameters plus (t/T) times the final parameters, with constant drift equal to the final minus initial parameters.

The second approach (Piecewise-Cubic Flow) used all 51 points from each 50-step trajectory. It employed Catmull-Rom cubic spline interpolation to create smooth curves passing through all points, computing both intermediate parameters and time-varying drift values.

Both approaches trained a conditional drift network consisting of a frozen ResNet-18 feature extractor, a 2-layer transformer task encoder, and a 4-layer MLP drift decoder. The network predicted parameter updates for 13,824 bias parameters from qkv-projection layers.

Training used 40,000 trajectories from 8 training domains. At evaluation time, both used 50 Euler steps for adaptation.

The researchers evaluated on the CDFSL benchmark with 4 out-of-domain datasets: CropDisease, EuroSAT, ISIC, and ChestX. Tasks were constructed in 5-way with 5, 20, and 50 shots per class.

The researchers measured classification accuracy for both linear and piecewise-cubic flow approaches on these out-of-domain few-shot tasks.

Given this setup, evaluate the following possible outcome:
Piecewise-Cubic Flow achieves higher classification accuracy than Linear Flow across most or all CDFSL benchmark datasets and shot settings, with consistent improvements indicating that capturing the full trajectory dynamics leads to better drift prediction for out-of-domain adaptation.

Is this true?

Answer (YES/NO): NO